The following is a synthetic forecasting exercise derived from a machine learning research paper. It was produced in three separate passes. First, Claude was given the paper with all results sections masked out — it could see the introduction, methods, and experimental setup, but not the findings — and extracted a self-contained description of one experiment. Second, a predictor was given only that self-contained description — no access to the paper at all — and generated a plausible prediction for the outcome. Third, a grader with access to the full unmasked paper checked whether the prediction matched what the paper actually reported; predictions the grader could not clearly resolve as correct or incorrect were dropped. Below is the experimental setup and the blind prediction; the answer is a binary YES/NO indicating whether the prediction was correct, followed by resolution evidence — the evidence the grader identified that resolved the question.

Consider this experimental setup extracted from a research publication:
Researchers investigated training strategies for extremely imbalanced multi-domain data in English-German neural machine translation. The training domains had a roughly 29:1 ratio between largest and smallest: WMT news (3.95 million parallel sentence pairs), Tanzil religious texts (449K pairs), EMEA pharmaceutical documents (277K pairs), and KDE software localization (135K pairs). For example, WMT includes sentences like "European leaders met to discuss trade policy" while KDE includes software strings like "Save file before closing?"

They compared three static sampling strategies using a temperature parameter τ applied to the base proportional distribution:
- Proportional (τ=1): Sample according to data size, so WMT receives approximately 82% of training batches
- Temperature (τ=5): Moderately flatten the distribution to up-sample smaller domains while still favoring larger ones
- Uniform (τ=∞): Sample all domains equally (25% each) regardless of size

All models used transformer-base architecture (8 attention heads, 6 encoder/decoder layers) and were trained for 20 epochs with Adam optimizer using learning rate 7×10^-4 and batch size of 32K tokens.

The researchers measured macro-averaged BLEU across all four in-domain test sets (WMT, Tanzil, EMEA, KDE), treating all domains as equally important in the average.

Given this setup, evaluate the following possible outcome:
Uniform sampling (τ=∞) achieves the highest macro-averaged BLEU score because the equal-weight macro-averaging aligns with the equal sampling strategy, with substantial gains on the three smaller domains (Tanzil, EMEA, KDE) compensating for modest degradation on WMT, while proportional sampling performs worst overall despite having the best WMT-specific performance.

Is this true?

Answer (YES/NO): NO